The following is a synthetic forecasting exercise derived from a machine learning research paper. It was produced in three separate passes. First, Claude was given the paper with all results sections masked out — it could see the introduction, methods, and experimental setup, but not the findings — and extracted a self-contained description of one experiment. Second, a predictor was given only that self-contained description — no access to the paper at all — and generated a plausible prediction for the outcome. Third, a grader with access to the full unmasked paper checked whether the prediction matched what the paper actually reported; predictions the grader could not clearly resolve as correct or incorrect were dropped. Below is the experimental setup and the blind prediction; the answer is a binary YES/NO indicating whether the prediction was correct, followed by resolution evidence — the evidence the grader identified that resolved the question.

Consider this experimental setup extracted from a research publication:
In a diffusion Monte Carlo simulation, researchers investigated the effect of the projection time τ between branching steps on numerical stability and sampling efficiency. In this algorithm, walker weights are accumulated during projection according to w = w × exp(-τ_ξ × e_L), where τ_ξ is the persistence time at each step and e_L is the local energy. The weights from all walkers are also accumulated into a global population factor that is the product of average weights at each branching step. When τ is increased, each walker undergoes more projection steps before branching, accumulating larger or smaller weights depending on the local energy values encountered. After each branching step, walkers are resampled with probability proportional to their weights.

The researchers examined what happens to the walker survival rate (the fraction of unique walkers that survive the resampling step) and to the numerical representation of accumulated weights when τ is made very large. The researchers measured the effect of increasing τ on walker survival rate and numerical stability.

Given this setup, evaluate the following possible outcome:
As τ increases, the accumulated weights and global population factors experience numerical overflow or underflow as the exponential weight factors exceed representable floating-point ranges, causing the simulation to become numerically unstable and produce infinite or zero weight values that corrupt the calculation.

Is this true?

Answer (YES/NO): YES